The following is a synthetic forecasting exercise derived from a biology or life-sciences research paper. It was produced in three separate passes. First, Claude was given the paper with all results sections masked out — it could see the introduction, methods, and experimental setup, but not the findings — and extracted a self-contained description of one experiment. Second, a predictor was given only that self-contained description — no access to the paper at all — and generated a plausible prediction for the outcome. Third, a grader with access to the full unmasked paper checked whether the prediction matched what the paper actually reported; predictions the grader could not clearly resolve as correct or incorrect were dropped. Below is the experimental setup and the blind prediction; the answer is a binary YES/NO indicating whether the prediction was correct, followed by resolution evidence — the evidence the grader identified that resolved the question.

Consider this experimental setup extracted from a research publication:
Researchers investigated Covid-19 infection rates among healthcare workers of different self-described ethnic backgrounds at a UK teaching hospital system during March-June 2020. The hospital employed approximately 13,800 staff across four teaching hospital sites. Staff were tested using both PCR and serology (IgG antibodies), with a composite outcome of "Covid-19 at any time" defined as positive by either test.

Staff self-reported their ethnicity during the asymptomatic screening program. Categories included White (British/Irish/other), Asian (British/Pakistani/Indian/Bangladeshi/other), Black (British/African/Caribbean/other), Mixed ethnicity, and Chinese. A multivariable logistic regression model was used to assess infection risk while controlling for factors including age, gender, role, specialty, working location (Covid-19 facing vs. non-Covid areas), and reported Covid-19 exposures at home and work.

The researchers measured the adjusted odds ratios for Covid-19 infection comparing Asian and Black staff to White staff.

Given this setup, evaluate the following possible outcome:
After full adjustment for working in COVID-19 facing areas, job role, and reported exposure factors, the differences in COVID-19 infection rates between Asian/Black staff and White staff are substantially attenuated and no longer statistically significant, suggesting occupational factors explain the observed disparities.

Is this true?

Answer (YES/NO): NO